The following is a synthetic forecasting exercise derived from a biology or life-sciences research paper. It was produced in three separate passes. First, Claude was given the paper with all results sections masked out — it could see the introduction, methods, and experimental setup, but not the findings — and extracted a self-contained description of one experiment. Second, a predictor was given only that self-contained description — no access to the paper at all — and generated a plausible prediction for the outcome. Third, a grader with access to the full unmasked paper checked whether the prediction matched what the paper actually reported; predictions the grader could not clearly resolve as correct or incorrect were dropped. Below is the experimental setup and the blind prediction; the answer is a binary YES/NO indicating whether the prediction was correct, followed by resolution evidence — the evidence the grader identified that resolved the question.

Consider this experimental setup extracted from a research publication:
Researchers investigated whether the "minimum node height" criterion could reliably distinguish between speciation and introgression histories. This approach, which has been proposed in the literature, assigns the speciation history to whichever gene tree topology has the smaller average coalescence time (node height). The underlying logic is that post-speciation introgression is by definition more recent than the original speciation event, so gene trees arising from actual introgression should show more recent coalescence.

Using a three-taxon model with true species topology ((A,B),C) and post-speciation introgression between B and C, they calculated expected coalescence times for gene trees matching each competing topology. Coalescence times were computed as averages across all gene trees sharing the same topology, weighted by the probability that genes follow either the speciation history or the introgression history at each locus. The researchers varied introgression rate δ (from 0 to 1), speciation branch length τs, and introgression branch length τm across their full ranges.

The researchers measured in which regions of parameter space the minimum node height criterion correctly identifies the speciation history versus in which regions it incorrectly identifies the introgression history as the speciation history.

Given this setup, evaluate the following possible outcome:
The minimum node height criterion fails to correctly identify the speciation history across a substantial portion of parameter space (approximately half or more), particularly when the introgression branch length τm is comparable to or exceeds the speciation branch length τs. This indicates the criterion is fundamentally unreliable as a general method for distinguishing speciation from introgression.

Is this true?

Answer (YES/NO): NO